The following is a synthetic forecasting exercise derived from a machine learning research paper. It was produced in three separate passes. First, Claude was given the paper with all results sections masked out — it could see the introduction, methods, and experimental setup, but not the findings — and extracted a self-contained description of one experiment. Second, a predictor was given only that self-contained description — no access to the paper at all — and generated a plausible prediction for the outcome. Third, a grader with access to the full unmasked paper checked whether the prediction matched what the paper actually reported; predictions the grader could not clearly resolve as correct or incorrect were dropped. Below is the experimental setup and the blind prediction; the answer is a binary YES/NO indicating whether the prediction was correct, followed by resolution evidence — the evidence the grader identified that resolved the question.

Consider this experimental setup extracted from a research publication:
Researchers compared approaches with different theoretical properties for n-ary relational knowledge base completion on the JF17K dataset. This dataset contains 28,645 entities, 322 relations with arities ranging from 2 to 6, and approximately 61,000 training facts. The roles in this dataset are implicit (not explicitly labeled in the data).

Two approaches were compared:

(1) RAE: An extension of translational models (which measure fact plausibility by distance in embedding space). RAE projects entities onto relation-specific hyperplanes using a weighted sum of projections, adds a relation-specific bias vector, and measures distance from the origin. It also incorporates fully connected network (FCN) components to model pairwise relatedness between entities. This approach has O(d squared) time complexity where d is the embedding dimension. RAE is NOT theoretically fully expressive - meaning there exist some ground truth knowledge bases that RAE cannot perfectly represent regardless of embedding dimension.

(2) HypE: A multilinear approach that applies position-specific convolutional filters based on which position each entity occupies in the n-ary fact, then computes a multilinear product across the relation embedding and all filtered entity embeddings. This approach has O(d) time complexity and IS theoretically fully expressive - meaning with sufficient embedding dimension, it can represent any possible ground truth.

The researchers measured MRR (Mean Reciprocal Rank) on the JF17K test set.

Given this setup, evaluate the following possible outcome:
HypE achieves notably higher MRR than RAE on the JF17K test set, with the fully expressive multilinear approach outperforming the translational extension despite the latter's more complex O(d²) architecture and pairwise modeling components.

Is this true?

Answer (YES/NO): YES